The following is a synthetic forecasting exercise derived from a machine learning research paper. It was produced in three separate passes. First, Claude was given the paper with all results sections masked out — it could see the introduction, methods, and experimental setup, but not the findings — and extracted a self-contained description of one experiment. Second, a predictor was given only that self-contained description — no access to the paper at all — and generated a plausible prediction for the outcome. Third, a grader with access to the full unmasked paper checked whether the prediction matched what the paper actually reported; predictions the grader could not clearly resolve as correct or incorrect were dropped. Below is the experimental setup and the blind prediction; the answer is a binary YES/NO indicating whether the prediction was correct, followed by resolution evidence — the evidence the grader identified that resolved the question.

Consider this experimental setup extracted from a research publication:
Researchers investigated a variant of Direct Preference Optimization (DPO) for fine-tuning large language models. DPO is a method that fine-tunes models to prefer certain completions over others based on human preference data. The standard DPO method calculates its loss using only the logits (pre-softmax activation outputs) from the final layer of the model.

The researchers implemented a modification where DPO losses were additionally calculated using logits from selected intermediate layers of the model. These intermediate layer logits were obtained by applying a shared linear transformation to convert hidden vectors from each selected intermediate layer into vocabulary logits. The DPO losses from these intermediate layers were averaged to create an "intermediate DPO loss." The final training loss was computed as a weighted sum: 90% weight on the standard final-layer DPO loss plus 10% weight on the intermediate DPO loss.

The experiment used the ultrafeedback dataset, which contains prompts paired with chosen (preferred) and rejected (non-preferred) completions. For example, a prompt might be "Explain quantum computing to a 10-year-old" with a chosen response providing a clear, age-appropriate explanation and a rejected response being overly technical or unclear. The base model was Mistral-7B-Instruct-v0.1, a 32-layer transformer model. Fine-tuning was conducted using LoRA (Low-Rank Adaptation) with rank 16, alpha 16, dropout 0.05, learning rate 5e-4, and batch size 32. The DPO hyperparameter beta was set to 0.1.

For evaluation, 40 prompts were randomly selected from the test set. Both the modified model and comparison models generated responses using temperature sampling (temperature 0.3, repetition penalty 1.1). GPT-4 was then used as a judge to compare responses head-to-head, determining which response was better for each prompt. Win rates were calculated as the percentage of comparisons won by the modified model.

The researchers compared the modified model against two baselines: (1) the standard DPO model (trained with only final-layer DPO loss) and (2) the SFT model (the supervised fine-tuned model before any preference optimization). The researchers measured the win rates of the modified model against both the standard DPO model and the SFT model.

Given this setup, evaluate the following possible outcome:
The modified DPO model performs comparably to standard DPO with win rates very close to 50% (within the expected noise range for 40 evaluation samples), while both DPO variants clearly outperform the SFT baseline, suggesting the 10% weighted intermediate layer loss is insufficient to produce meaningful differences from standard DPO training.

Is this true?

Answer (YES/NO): NO